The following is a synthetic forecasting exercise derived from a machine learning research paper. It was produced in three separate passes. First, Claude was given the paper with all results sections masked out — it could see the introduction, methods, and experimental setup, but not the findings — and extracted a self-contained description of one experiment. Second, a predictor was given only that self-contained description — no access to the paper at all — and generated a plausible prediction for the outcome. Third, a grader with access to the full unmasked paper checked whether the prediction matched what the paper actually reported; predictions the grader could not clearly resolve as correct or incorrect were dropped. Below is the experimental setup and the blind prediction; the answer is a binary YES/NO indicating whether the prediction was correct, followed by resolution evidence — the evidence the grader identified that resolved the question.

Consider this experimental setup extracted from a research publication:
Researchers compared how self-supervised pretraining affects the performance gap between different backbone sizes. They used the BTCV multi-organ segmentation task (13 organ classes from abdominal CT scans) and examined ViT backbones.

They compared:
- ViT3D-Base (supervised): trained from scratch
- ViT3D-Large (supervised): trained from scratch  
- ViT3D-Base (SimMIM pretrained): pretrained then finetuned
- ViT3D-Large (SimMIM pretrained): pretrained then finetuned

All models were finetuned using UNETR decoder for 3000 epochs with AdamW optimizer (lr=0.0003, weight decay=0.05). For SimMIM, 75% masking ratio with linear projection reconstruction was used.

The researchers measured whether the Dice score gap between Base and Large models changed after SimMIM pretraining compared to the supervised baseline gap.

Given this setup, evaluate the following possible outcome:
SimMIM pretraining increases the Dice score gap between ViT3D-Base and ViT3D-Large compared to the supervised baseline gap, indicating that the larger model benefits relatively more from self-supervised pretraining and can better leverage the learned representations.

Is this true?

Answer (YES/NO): NO